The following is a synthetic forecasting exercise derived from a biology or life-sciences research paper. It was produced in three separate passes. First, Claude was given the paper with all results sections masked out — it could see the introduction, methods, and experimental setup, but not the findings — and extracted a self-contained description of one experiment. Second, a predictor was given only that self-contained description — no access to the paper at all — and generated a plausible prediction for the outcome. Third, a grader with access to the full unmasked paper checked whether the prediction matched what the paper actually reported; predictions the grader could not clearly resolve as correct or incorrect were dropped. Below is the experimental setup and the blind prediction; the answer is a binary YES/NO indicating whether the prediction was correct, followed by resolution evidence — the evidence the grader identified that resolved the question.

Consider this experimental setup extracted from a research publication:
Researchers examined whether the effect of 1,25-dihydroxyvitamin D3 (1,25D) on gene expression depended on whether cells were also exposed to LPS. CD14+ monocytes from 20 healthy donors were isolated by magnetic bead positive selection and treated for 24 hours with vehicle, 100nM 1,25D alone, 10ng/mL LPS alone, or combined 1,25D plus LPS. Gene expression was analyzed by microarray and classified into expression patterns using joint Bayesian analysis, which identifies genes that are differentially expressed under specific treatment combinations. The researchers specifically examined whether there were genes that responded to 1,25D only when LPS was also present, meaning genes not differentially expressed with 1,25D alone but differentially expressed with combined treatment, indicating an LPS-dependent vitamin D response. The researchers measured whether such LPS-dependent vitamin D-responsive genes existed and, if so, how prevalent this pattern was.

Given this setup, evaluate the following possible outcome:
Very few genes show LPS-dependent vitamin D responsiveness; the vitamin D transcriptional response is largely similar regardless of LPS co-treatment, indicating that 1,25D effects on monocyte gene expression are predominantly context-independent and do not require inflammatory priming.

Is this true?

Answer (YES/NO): NO